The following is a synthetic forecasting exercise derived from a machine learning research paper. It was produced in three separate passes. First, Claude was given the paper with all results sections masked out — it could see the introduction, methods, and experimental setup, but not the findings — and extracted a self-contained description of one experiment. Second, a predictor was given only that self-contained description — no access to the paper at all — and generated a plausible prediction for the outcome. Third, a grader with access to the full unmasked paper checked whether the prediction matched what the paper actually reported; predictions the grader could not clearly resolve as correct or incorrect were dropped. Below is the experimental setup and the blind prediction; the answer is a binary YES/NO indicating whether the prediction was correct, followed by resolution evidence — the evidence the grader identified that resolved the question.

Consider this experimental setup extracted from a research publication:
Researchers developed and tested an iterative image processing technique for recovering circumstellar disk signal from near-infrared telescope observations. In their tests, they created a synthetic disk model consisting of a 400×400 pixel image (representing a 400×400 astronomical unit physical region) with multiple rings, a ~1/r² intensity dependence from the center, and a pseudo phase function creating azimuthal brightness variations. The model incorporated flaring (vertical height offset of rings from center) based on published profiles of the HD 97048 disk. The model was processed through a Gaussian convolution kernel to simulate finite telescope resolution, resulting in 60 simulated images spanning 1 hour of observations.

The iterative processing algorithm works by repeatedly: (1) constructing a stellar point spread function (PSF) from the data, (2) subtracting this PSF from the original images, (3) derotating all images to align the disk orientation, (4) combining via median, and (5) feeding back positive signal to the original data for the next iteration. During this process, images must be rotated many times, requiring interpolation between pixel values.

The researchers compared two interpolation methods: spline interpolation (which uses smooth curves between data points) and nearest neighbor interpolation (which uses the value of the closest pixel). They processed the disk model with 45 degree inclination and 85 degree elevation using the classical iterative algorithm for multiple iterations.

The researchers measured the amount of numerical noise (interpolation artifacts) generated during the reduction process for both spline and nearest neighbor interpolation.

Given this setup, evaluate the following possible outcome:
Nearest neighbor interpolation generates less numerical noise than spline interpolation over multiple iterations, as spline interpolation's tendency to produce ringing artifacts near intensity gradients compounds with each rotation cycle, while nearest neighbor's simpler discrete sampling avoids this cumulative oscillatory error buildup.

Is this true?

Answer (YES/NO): YES